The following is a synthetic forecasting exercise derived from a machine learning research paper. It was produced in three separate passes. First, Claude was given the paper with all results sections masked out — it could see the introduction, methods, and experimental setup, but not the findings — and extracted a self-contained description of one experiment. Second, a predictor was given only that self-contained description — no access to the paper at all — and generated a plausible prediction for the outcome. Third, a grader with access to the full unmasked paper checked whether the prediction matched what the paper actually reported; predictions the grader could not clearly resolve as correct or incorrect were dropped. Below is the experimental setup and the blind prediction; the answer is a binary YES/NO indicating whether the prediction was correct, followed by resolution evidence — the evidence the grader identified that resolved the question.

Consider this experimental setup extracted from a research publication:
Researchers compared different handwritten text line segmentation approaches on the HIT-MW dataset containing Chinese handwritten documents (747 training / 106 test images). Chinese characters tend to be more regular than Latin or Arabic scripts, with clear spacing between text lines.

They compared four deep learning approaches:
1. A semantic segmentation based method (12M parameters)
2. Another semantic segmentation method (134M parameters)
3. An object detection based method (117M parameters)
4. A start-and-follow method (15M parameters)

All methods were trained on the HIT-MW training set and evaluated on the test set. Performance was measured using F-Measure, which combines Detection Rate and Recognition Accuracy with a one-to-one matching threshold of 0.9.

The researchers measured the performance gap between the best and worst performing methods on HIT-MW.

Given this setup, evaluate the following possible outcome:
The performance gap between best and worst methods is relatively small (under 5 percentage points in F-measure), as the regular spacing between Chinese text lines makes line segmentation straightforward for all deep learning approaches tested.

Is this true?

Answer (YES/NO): YES